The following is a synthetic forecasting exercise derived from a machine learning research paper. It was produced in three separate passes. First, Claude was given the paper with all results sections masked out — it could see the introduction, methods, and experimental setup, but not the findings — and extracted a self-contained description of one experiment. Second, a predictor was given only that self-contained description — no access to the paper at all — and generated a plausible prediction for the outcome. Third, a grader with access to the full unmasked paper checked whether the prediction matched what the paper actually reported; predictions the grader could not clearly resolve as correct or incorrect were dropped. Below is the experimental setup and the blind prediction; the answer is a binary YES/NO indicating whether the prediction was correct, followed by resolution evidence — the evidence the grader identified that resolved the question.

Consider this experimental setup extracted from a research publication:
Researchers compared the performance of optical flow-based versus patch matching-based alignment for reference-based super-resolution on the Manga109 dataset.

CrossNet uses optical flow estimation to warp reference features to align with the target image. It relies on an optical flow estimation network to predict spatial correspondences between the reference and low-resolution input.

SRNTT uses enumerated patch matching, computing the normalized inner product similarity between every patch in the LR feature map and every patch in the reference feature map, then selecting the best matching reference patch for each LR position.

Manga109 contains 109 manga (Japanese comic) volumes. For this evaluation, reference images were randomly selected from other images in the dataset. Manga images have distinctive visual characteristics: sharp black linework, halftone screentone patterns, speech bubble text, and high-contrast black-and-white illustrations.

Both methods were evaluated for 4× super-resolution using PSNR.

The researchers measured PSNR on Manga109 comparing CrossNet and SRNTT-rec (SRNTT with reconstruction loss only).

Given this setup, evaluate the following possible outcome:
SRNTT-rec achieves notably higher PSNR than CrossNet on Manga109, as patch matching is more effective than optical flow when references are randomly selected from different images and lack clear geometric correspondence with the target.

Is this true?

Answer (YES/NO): YES